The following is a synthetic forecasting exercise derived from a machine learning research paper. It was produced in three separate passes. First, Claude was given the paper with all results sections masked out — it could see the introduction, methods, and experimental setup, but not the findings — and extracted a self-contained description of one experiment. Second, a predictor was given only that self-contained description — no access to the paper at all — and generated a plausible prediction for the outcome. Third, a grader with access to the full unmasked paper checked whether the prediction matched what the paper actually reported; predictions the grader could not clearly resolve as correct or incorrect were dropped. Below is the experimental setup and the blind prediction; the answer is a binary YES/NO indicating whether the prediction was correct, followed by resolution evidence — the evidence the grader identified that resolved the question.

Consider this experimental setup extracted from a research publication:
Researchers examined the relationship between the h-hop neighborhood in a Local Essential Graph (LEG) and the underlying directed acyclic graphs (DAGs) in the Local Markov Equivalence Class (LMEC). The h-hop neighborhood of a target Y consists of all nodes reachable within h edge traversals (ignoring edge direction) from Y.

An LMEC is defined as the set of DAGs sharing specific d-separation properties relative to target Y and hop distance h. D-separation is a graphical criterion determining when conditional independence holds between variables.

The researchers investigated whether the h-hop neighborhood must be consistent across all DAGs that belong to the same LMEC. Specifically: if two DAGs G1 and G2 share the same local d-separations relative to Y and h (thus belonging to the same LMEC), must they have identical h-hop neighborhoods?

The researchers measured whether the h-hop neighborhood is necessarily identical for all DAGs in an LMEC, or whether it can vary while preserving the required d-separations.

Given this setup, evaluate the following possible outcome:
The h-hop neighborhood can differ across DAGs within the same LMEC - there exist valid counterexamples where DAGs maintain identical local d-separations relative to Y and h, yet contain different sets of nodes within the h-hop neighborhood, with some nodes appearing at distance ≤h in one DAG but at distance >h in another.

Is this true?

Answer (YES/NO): NO